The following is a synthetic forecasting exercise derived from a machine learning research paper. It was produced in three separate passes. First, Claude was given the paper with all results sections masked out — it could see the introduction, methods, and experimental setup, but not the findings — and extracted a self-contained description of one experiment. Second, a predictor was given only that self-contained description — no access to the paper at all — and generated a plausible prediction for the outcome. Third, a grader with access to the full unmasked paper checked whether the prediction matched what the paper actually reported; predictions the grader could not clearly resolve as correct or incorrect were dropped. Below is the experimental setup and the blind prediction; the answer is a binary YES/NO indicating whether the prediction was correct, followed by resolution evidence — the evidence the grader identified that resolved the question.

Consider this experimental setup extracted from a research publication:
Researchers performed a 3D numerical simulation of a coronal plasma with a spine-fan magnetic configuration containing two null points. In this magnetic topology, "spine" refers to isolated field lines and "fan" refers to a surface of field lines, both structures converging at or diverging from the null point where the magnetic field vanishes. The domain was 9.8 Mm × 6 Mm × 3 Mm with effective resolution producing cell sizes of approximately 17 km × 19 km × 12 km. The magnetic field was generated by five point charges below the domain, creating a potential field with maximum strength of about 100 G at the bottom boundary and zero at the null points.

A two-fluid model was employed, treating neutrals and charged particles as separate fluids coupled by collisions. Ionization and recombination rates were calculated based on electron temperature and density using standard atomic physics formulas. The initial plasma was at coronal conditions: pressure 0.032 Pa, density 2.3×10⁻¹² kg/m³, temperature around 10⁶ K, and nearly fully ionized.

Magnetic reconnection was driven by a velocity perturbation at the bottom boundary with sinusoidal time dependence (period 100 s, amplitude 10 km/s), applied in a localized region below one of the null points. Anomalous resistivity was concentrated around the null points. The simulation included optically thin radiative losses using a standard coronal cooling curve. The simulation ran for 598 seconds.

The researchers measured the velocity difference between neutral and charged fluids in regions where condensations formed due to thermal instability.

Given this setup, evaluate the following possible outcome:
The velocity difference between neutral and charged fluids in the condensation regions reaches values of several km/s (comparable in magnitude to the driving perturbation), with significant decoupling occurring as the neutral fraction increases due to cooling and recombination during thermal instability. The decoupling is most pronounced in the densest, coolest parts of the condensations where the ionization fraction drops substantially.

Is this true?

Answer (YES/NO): NO